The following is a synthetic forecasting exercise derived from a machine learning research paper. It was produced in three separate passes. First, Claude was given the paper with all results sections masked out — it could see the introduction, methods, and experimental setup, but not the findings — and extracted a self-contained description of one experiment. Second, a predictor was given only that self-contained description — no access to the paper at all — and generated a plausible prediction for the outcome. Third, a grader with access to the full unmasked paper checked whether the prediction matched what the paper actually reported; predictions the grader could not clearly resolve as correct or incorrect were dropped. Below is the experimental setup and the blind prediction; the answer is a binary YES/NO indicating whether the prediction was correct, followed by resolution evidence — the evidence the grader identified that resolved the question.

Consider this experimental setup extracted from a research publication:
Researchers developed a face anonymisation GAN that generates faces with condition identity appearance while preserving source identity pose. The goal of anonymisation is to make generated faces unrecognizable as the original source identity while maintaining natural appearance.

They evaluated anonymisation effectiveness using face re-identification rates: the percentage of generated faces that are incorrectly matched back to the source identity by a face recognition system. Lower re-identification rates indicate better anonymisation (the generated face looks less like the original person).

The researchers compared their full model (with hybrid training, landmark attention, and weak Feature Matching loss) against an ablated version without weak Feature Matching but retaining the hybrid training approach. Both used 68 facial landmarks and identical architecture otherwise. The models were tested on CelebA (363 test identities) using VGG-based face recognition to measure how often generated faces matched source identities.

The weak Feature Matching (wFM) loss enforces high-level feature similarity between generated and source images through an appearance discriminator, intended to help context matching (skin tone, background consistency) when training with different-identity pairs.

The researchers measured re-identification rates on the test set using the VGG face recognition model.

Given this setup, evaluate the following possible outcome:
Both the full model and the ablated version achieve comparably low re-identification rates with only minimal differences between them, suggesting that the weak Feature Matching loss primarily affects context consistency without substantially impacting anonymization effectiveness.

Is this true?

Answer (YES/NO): NO